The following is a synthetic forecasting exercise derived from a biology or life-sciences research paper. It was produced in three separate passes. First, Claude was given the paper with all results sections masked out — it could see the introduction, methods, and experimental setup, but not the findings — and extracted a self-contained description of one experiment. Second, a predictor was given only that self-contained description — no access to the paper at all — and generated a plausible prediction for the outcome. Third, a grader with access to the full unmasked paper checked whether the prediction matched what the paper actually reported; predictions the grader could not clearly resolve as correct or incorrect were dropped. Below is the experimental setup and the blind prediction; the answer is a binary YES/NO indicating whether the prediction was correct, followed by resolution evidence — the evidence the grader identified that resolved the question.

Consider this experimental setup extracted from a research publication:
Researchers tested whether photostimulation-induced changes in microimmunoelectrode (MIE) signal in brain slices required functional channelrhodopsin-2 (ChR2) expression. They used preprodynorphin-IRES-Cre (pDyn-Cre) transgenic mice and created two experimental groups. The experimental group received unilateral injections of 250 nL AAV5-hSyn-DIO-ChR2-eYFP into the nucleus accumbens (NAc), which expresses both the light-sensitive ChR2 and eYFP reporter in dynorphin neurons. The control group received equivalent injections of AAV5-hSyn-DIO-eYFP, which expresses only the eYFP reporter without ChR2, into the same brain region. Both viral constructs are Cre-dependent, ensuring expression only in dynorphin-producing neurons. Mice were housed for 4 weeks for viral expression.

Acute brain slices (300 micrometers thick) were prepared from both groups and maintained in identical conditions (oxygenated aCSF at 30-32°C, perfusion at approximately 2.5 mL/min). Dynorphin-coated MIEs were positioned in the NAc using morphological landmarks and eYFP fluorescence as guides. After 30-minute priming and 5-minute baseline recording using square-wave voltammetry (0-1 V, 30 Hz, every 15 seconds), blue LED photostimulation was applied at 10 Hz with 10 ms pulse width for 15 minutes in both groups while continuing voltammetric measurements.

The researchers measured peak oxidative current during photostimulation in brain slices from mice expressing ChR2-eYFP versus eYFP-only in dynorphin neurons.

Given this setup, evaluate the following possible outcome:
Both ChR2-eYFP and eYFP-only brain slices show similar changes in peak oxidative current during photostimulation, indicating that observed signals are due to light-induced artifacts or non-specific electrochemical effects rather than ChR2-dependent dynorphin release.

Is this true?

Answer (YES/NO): NO